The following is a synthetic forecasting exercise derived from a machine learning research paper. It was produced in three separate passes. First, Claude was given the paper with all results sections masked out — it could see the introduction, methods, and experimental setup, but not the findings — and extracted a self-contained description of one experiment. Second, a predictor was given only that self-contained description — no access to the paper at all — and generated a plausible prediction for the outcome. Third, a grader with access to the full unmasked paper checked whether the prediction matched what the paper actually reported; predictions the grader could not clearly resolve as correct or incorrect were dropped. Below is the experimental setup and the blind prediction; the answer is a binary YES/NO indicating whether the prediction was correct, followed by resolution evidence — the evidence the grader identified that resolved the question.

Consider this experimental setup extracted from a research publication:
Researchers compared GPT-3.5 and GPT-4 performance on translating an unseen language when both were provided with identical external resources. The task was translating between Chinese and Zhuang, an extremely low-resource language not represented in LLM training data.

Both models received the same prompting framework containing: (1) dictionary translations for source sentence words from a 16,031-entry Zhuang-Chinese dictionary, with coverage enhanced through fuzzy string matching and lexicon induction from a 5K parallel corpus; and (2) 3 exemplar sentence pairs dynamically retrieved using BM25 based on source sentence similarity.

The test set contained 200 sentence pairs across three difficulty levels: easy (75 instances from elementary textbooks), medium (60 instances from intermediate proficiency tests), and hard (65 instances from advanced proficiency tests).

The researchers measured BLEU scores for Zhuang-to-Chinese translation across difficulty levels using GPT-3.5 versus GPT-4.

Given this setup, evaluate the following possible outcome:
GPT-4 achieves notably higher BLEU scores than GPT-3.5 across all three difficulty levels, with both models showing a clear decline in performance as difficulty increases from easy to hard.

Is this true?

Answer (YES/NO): YES